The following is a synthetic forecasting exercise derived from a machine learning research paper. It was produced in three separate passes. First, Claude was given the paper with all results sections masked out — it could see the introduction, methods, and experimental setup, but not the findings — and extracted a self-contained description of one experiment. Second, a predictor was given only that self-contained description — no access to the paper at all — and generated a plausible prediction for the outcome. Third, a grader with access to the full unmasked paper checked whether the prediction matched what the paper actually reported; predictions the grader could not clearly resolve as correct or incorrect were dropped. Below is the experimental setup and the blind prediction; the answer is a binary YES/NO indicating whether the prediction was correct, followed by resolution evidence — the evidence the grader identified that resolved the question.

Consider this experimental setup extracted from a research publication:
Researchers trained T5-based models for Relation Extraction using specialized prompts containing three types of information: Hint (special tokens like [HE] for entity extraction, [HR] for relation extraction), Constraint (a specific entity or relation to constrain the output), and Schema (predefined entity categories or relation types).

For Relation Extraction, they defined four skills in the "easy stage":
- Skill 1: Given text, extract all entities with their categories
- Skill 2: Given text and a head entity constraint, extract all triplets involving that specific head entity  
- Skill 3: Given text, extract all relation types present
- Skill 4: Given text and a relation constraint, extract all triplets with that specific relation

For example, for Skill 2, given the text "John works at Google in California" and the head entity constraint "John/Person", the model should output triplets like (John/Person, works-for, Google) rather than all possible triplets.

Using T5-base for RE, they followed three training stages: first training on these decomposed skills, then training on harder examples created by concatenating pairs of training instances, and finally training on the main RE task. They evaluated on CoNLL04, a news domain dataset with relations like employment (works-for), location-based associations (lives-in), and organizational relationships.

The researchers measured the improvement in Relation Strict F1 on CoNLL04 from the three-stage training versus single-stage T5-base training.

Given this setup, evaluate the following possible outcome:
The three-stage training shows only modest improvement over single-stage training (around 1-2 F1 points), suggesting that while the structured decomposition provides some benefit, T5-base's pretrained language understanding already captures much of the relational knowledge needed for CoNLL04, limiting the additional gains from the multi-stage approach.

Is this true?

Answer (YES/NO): NO